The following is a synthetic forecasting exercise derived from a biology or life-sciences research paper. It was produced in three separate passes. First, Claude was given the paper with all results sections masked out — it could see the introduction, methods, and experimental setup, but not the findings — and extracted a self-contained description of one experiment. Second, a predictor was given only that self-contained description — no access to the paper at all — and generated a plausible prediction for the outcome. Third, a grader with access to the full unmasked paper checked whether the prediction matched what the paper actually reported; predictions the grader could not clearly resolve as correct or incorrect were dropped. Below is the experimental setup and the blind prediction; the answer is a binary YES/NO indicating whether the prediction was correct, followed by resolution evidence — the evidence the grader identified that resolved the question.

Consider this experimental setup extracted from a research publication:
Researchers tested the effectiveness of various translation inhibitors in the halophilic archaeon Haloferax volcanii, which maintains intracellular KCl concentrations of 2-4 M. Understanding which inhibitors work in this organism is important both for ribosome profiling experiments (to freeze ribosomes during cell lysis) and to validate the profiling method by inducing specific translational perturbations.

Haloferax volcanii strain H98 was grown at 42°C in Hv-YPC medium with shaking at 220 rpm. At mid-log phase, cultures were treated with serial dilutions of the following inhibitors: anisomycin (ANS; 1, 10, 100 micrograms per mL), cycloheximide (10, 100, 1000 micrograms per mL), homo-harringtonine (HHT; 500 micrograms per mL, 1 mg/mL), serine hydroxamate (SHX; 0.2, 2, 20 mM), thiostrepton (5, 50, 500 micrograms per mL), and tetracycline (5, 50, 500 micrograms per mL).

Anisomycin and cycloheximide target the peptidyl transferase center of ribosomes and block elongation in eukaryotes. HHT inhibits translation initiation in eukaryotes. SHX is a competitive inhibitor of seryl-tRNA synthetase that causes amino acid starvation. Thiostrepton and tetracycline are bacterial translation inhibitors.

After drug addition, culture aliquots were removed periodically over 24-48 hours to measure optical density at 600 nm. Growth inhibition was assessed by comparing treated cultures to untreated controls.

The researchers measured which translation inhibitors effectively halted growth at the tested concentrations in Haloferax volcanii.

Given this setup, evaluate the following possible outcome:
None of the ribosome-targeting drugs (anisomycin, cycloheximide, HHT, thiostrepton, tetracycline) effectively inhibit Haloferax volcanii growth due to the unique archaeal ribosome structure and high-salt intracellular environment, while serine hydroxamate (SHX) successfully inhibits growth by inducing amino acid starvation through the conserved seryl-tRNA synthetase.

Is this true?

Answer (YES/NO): NO